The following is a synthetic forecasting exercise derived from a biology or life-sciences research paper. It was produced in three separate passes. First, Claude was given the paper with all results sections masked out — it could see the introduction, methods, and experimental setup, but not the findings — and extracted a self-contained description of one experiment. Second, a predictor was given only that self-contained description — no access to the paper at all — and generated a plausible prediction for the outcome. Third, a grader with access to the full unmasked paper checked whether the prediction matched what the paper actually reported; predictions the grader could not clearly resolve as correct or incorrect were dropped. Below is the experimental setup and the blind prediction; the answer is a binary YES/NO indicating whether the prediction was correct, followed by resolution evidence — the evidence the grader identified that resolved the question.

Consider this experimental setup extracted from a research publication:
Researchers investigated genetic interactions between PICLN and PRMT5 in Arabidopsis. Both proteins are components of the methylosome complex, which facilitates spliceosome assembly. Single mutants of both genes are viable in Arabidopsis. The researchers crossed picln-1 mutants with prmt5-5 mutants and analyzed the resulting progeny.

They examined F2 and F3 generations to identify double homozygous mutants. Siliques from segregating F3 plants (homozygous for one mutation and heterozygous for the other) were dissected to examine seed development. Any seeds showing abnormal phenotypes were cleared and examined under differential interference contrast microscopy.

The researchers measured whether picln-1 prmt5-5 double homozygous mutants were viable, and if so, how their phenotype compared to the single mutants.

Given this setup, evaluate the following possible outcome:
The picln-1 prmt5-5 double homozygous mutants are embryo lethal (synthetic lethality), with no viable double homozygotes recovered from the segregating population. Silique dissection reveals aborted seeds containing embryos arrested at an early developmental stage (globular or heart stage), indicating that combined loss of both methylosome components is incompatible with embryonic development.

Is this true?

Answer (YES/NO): YES